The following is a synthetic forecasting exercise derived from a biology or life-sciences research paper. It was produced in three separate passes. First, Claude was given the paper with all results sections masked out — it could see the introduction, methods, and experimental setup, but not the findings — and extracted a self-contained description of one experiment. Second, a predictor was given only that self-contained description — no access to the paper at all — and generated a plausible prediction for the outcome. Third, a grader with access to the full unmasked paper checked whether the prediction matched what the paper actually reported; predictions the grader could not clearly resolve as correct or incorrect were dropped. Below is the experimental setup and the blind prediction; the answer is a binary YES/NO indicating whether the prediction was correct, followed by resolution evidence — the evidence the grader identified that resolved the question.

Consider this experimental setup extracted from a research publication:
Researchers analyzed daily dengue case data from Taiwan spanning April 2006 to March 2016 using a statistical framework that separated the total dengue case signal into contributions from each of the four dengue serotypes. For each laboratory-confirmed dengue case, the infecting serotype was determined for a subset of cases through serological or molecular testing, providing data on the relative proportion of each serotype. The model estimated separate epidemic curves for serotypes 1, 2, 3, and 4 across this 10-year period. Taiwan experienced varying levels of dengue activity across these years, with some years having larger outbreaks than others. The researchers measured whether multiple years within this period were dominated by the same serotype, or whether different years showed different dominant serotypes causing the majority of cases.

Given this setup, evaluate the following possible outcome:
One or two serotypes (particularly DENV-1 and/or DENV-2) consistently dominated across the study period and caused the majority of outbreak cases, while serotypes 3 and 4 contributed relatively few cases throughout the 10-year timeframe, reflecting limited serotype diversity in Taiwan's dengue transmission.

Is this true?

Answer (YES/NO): NO